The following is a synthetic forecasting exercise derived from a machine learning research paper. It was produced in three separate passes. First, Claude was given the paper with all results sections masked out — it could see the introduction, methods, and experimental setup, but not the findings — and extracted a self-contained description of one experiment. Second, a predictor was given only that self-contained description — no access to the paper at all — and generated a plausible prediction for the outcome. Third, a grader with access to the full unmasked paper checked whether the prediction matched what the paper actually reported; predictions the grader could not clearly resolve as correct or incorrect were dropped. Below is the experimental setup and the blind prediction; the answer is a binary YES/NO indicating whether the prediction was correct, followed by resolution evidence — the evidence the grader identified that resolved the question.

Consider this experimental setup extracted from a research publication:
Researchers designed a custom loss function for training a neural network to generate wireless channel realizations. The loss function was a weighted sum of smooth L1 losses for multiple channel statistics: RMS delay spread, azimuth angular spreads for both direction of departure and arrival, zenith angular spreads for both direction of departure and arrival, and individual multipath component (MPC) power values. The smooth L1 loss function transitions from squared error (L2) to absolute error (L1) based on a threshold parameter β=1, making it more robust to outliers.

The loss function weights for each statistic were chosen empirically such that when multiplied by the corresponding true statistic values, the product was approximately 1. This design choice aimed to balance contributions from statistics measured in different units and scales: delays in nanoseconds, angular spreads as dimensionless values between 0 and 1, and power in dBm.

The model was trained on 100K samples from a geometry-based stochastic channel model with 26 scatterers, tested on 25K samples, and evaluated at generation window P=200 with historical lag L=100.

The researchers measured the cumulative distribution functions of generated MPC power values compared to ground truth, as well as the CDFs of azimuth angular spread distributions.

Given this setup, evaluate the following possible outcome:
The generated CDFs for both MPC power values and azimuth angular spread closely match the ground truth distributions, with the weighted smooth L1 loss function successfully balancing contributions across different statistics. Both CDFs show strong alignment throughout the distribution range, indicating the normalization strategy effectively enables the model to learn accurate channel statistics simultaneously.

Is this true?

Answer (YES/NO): YES